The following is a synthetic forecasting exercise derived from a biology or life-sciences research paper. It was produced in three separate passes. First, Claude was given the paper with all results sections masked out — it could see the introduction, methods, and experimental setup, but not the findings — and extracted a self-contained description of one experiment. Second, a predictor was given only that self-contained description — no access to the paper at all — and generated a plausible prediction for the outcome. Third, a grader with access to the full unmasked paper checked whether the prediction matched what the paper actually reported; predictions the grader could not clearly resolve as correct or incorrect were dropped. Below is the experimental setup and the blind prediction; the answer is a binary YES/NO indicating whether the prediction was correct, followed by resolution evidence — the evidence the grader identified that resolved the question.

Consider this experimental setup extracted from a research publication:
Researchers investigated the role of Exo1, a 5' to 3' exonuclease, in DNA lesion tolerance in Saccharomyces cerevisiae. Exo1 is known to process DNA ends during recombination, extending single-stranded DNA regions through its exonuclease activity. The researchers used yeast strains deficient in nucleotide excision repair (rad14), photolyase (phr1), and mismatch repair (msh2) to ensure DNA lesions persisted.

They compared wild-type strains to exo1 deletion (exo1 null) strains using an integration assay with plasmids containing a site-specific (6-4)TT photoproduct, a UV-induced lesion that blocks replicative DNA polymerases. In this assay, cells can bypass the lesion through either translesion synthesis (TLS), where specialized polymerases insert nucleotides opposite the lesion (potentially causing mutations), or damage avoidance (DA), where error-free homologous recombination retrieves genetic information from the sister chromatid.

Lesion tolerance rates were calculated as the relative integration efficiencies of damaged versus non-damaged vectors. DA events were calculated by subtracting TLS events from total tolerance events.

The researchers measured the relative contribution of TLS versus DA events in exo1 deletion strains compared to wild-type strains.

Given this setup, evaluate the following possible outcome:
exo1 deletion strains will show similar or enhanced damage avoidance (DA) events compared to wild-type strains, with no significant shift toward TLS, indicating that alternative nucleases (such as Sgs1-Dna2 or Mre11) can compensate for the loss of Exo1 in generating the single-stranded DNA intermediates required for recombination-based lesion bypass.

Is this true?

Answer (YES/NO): NO